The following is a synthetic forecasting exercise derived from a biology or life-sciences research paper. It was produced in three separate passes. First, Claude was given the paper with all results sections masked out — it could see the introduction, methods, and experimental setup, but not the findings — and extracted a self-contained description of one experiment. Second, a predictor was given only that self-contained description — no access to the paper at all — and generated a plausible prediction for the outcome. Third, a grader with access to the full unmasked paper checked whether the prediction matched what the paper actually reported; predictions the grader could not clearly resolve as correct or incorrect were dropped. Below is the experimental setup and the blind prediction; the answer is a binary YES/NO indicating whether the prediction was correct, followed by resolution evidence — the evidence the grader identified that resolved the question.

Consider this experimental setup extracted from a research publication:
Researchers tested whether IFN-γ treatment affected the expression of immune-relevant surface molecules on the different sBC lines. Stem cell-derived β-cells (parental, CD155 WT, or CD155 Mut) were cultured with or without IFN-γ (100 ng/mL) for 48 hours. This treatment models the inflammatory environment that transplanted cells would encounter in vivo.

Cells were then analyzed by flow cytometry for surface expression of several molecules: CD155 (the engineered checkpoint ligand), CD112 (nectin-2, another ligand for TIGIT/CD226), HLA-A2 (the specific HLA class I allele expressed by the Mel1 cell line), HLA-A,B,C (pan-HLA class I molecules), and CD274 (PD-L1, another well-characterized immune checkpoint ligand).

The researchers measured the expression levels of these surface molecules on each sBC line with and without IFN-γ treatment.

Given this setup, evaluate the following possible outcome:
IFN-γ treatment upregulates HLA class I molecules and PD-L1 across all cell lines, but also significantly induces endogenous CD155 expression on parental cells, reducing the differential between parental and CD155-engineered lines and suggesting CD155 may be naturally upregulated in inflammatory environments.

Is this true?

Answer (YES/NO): NO